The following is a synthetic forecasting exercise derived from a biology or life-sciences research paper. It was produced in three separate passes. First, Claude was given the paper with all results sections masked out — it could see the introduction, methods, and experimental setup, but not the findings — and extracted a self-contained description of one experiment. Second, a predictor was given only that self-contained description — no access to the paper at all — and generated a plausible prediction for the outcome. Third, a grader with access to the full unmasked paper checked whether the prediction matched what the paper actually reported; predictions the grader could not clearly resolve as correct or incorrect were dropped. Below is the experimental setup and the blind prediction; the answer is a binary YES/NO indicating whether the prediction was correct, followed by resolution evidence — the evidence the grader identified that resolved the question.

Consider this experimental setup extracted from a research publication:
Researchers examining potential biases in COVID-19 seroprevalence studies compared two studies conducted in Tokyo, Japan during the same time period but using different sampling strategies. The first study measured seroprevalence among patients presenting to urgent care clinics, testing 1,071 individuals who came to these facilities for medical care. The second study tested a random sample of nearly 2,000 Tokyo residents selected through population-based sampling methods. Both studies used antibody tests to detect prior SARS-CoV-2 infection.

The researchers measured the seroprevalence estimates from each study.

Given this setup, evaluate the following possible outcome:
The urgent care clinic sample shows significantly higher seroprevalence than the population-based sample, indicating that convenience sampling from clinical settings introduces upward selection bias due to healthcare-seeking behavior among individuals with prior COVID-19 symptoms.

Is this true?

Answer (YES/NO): YES